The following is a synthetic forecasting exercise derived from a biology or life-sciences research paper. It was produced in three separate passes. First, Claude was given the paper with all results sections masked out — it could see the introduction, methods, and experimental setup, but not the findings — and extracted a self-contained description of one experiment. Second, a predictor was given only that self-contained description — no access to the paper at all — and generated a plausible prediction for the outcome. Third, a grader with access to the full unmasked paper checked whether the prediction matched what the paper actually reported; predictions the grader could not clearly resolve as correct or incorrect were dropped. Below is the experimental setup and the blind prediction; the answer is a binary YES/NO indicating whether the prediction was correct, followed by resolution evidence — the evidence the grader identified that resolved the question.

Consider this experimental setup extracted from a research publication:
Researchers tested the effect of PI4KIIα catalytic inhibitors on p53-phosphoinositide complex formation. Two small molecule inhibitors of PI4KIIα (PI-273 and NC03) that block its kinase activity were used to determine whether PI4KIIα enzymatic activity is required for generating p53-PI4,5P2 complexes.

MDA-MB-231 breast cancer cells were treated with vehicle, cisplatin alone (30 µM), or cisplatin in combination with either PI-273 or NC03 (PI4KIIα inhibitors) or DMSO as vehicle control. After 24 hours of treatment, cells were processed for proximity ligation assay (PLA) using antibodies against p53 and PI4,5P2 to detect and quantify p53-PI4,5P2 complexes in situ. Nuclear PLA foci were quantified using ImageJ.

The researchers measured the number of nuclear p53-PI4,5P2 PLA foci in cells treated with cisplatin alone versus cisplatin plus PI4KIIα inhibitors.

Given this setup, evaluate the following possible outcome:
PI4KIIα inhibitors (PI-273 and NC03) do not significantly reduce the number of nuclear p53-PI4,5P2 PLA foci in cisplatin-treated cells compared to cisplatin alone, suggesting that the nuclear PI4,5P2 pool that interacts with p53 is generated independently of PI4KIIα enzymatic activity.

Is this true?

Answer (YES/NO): NO